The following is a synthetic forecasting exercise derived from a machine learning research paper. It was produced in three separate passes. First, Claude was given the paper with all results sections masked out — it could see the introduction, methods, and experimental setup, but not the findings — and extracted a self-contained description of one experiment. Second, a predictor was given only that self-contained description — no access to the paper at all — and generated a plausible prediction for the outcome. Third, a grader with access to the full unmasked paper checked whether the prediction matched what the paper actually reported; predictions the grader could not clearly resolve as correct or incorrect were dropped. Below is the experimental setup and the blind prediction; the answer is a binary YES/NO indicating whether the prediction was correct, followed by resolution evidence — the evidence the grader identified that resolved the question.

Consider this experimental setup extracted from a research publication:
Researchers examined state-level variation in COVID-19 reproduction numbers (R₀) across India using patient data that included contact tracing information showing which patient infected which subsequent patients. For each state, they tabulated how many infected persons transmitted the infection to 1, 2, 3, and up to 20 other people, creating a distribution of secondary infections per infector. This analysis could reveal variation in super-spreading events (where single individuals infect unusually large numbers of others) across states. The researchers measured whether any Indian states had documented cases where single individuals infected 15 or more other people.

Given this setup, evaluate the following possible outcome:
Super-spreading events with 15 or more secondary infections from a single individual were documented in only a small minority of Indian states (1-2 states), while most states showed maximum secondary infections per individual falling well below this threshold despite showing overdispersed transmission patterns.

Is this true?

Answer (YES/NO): NO